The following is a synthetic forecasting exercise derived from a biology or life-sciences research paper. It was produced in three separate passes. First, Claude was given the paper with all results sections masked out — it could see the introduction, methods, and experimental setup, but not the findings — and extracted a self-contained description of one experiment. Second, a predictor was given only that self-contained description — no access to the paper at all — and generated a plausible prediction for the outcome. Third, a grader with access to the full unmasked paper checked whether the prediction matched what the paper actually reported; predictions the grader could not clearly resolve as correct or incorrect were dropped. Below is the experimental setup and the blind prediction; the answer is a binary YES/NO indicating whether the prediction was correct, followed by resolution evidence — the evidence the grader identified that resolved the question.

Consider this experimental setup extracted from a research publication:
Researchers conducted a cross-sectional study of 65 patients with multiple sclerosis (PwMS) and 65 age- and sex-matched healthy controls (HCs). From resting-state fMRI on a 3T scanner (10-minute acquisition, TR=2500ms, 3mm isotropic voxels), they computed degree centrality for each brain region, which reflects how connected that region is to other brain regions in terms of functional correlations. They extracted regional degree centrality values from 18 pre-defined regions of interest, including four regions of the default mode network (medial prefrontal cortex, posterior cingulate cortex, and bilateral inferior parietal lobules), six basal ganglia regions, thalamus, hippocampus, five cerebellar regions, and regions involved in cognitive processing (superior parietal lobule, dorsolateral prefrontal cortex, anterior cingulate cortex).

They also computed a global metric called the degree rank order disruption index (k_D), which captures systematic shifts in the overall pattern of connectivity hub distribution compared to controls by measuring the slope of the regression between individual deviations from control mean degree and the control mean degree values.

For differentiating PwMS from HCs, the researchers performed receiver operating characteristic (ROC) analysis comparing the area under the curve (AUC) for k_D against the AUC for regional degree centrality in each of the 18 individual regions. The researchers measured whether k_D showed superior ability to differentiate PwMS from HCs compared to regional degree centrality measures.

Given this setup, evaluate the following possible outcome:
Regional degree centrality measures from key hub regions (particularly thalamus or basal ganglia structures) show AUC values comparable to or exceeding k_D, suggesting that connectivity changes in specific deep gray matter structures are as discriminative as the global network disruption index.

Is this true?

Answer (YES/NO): NO